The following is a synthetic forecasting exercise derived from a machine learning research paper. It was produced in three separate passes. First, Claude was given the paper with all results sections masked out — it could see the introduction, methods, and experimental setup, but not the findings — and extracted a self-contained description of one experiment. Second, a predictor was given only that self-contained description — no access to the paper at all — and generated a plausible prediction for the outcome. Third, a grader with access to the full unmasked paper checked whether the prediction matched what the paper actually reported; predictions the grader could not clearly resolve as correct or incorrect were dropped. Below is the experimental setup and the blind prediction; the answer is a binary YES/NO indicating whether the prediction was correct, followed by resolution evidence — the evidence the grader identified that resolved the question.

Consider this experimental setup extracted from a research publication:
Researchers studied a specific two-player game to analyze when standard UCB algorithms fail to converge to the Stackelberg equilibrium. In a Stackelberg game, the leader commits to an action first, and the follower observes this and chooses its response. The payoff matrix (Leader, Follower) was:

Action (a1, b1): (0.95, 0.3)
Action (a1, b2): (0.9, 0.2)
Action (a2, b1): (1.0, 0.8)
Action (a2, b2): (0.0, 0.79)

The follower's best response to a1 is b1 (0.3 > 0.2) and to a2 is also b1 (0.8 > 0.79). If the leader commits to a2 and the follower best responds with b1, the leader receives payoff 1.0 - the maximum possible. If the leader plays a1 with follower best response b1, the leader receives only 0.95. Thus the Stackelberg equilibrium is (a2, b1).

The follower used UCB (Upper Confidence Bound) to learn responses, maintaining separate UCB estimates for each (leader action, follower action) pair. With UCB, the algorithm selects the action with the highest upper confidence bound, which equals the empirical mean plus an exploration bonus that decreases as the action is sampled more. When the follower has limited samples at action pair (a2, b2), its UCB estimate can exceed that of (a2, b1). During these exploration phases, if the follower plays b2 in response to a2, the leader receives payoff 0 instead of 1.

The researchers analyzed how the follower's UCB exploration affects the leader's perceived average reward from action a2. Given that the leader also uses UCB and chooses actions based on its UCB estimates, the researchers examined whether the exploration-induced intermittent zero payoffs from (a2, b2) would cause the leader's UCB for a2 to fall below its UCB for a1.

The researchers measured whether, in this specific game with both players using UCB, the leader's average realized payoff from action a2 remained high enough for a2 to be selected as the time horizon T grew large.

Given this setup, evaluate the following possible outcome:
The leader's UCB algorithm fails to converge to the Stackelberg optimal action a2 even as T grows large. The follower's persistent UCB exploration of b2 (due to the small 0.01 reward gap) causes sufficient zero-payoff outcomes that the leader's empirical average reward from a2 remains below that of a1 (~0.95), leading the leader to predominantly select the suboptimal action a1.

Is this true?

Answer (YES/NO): YES